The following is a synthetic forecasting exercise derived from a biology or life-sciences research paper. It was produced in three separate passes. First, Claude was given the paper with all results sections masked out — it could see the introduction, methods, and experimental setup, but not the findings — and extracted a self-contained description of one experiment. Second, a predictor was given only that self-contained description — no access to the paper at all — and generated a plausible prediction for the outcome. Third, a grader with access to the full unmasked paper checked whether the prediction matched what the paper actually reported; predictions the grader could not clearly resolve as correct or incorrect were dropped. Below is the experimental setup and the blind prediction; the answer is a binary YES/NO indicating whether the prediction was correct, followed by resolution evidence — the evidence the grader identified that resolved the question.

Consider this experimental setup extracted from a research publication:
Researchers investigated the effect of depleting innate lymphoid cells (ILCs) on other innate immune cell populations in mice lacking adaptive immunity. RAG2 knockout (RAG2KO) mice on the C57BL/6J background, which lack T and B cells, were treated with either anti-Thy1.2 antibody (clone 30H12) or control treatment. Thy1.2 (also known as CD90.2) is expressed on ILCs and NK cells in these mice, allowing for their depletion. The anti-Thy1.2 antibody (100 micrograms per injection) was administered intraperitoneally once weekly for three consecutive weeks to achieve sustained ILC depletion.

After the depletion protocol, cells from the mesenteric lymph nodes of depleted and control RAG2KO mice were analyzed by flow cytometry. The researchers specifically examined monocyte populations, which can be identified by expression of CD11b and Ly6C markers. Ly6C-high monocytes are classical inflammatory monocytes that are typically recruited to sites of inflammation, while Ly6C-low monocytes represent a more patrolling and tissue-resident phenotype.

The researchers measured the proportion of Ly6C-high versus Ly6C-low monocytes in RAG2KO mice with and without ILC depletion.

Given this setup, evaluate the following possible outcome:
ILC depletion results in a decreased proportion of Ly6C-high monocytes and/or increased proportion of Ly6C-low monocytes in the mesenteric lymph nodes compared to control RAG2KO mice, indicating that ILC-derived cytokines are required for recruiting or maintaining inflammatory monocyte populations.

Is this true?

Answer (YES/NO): YES